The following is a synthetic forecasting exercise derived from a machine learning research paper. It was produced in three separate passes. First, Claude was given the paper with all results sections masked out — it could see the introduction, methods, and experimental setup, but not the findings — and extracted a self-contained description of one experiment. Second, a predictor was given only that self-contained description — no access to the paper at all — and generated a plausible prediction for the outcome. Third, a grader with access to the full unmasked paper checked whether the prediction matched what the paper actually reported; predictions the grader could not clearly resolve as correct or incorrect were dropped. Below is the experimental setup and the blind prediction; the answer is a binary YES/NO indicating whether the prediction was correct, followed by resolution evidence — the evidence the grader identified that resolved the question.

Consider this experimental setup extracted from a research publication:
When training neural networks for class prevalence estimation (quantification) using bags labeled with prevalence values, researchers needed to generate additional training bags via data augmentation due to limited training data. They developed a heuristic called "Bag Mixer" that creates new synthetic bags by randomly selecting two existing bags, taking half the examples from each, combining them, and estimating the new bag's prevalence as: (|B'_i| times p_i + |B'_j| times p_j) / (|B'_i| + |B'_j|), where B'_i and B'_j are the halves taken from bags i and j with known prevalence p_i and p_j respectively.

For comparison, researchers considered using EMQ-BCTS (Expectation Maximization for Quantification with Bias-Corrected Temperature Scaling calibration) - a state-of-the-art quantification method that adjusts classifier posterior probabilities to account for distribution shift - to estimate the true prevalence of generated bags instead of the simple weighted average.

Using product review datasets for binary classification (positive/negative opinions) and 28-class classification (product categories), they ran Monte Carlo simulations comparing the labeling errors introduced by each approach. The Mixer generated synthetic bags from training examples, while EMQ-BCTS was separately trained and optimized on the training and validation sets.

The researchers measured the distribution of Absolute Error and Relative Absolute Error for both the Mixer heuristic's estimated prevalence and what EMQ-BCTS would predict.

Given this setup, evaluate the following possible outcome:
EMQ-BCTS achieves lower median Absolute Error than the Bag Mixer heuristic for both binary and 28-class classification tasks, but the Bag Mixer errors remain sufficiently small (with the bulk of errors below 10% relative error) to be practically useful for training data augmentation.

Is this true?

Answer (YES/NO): NO